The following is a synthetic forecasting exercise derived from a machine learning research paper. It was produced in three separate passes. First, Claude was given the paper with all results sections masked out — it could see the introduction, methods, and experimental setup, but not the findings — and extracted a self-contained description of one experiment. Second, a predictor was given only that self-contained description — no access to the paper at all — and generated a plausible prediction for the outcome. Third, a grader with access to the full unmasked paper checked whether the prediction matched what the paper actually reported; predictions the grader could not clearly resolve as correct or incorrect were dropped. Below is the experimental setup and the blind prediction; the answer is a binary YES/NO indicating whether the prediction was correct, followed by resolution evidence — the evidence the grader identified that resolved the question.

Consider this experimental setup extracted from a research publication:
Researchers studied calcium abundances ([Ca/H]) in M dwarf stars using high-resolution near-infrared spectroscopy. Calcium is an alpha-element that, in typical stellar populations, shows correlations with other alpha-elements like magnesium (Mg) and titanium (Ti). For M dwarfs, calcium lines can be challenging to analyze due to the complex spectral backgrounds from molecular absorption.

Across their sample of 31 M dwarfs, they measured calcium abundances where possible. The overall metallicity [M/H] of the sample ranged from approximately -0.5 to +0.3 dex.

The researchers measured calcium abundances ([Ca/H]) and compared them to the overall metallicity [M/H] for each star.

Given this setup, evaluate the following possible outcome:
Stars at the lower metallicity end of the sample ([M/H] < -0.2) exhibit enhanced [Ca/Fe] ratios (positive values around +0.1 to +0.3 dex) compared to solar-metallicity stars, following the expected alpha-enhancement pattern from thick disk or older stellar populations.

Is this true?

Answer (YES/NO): NO